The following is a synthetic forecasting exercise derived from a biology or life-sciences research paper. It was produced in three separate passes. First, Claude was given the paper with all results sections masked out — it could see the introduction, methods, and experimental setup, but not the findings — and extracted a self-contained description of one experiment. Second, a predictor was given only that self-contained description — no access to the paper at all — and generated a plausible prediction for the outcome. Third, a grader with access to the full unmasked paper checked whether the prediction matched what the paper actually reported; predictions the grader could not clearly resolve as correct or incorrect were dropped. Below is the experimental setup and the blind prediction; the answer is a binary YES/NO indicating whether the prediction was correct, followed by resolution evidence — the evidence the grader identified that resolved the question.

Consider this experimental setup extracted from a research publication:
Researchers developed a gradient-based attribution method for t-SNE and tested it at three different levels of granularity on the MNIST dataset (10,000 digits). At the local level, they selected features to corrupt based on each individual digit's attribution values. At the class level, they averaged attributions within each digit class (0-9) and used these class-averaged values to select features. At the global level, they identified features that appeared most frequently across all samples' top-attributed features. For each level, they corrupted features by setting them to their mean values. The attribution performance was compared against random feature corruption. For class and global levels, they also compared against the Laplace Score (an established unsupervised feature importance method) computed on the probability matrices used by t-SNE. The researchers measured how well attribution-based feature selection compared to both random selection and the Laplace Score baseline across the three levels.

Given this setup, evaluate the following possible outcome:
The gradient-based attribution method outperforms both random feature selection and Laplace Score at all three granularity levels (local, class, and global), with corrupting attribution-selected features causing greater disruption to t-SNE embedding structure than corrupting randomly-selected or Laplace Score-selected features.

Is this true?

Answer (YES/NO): NO